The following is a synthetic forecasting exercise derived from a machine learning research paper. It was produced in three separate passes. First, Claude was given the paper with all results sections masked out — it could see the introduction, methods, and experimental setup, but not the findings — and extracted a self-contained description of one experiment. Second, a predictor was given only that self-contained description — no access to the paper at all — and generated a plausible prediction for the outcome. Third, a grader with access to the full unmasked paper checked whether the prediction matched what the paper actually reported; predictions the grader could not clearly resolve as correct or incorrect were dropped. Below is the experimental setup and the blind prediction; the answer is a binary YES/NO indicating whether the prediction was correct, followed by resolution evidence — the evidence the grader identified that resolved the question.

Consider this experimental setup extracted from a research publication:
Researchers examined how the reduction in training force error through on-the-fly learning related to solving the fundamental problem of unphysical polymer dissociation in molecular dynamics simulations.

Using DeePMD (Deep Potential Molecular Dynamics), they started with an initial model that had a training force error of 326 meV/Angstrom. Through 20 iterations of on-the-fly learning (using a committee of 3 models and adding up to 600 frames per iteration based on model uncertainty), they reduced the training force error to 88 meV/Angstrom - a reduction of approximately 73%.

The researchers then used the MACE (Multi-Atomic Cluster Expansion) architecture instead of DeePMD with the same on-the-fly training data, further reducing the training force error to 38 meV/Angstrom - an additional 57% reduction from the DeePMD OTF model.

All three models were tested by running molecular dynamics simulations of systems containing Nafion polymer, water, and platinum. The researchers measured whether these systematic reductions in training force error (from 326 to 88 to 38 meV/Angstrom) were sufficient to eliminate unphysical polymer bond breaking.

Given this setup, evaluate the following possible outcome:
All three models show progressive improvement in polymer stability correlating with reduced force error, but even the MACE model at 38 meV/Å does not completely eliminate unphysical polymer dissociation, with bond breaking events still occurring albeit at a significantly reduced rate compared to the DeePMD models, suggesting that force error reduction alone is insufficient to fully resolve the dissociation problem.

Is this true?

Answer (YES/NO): NO